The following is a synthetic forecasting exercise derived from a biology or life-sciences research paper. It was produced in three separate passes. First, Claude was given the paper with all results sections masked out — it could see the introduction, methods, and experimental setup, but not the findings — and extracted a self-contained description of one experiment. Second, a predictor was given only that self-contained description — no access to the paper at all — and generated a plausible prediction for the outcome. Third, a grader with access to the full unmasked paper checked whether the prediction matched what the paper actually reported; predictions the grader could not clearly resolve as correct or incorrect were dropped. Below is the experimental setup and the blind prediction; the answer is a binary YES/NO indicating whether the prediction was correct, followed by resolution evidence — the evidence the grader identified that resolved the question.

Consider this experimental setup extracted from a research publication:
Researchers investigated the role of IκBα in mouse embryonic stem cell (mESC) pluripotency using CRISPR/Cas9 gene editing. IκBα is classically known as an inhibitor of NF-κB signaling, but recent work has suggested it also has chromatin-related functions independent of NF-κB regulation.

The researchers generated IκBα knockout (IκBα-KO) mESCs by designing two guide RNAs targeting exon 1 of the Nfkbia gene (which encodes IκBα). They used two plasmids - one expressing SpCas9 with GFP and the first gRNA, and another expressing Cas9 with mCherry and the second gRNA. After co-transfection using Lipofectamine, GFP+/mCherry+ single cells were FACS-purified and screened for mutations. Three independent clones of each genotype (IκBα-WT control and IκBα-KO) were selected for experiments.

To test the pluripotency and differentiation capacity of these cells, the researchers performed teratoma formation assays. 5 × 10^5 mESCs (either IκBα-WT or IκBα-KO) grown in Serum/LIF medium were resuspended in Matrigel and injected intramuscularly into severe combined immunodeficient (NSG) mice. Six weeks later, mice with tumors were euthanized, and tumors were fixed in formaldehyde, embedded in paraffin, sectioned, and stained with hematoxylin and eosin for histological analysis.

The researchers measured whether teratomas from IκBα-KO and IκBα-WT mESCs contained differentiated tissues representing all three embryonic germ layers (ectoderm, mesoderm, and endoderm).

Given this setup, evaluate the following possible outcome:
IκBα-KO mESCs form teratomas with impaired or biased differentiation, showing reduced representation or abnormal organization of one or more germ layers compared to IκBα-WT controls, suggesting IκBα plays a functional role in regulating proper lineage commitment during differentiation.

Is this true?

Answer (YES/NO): YES